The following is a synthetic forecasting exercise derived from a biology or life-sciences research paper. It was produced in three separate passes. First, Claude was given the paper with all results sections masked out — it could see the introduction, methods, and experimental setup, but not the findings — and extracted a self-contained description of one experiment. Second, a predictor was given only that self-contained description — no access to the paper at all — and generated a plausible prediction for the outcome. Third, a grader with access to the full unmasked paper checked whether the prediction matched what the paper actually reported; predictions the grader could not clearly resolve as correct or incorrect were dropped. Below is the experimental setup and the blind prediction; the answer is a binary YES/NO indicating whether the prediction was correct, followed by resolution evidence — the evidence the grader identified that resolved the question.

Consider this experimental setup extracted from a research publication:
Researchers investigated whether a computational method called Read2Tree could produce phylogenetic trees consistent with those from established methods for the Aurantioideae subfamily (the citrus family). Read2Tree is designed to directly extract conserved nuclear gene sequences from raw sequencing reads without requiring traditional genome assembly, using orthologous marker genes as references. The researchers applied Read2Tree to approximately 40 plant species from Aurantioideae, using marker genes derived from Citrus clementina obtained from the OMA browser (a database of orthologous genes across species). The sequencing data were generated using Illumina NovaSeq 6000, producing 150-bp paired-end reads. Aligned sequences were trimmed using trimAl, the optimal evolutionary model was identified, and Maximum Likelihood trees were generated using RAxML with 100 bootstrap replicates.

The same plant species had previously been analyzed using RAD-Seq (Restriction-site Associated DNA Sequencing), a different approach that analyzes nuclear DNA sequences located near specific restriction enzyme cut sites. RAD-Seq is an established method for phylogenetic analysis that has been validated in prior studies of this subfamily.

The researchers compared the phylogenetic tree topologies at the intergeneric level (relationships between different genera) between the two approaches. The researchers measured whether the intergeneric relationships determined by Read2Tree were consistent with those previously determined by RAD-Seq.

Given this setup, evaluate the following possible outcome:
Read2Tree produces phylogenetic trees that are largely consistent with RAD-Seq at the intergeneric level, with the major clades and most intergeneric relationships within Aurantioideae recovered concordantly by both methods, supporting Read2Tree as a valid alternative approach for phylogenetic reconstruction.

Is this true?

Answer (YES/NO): YES